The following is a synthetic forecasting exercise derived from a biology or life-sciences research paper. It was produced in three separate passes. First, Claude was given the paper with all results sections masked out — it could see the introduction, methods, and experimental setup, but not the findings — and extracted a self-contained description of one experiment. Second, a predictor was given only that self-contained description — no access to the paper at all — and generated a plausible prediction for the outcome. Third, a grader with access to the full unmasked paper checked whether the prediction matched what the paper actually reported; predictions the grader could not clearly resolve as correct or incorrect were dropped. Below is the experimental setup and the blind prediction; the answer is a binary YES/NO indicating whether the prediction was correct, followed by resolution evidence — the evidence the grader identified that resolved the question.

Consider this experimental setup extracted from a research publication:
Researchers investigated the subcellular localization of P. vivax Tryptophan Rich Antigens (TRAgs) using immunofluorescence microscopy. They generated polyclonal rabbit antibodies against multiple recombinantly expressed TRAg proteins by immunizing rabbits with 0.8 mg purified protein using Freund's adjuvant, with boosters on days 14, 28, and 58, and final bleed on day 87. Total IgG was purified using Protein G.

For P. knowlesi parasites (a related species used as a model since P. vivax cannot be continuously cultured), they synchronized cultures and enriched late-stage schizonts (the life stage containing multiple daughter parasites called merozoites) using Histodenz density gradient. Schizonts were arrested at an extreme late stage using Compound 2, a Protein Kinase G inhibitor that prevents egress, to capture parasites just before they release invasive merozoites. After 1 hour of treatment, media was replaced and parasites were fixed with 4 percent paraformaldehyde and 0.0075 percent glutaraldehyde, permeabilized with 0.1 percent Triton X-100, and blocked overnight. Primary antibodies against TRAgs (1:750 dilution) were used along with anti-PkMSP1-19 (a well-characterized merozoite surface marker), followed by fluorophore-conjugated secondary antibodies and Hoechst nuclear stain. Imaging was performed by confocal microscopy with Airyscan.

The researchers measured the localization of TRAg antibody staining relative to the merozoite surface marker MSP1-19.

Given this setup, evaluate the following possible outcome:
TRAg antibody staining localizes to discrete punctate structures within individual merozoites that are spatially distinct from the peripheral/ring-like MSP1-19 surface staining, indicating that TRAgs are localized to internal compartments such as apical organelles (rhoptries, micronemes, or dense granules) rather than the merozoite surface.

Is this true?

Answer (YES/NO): NO